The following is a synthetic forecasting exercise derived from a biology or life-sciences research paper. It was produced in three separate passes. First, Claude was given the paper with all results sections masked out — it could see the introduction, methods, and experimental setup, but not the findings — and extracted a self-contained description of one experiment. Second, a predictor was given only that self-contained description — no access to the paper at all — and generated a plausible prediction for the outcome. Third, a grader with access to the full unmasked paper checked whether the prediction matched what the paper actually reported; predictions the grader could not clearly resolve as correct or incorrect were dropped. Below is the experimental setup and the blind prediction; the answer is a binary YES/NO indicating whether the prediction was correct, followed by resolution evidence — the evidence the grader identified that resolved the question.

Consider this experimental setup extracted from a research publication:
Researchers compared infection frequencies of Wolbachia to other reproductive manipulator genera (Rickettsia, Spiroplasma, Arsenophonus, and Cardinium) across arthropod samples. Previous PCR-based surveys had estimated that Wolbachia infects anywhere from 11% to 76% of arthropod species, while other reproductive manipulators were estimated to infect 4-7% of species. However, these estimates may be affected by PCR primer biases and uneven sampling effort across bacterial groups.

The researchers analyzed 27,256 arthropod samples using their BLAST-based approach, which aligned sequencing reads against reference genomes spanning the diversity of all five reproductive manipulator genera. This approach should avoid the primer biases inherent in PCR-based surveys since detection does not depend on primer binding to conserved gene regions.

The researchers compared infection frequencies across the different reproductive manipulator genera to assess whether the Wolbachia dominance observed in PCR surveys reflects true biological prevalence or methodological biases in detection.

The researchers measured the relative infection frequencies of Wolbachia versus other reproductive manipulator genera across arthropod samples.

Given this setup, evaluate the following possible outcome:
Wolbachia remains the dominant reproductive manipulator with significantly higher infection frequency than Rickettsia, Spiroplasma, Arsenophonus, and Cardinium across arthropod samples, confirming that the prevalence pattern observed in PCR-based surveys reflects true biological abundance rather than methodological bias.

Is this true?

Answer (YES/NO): YES